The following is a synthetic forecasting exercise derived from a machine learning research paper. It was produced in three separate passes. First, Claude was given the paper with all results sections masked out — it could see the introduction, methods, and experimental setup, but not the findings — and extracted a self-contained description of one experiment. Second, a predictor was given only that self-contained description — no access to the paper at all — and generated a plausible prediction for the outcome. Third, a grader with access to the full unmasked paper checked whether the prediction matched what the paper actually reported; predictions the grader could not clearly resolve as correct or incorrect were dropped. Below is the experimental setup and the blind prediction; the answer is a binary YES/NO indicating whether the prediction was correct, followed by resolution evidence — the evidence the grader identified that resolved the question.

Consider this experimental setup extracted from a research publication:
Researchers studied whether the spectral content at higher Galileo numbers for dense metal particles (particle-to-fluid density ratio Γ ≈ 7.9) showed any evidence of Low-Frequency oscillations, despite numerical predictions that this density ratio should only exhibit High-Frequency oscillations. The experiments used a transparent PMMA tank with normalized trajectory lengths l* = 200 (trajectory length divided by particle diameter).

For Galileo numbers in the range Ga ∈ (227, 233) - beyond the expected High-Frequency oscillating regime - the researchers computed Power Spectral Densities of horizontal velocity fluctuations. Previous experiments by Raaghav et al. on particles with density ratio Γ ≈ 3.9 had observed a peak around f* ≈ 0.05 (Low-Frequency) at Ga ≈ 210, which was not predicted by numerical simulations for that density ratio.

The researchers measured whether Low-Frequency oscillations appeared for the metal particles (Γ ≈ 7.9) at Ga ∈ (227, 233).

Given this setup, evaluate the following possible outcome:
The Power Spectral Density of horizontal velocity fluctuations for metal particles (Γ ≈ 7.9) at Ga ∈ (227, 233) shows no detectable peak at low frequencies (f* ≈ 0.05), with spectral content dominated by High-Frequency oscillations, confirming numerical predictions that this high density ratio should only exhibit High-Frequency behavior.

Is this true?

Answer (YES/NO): NO